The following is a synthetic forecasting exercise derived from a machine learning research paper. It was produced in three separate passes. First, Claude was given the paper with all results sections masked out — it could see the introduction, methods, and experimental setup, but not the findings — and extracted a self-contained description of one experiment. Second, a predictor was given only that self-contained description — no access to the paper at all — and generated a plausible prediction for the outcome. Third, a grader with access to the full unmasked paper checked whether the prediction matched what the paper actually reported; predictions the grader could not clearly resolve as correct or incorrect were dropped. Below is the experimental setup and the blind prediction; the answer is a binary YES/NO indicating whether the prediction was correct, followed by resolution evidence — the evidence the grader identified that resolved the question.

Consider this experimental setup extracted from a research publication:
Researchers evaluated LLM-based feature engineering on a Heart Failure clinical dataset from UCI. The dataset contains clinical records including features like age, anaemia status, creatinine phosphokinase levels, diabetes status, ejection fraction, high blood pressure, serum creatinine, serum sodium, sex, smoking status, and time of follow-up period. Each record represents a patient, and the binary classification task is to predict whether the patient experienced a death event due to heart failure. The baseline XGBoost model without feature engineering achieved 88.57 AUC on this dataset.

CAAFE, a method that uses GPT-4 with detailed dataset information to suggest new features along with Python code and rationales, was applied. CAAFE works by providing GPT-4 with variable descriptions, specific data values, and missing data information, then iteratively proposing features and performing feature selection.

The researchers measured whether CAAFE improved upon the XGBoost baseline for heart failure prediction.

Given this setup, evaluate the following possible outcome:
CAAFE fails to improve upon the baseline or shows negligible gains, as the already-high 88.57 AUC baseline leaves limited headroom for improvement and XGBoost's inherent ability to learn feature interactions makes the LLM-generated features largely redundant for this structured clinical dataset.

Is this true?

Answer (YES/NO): YES